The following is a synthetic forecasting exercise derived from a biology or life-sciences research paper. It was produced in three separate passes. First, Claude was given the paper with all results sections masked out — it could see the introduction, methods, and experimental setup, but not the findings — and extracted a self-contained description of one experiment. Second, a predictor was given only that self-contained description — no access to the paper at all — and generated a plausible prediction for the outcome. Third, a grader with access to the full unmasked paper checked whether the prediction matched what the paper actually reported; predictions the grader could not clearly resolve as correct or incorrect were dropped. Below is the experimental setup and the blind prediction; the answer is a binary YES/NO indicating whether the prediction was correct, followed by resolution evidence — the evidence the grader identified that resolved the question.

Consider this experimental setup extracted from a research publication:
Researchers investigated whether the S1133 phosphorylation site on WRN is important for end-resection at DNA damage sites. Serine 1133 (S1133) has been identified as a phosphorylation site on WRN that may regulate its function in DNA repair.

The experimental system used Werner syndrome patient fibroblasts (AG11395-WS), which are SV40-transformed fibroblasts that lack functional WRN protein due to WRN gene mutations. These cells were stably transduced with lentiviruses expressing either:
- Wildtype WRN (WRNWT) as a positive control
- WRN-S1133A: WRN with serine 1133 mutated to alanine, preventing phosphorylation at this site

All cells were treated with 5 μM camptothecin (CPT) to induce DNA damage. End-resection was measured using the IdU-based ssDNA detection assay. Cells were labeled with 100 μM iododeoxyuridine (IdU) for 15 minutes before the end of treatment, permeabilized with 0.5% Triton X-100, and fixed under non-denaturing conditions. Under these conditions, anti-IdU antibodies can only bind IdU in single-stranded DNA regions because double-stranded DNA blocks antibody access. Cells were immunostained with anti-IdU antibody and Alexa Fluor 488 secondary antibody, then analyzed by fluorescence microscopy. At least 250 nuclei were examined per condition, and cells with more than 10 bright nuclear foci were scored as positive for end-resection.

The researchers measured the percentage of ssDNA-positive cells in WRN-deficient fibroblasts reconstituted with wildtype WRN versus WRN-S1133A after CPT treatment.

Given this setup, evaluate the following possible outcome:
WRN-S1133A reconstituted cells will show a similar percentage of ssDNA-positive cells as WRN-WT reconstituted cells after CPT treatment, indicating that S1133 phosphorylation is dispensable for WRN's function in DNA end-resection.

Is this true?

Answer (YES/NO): NO